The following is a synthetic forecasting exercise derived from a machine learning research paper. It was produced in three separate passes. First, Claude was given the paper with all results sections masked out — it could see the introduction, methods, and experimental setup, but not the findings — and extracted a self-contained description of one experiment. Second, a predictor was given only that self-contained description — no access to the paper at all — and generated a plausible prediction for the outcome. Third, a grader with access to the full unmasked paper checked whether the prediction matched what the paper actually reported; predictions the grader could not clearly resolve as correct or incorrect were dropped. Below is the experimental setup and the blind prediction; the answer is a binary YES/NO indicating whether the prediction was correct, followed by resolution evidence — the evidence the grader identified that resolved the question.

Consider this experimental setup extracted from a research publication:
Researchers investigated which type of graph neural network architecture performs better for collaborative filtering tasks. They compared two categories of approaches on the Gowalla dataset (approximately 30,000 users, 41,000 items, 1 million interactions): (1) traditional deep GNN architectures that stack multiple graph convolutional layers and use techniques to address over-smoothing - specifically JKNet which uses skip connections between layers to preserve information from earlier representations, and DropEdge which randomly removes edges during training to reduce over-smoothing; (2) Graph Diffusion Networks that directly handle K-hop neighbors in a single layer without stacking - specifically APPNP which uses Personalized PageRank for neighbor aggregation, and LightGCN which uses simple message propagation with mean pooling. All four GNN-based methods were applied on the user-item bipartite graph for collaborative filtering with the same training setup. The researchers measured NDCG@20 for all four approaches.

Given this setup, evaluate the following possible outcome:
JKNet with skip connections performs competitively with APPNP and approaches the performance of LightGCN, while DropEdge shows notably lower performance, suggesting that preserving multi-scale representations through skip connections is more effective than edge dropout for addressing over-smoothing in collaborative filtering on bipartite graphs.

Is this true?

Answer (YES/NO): NO